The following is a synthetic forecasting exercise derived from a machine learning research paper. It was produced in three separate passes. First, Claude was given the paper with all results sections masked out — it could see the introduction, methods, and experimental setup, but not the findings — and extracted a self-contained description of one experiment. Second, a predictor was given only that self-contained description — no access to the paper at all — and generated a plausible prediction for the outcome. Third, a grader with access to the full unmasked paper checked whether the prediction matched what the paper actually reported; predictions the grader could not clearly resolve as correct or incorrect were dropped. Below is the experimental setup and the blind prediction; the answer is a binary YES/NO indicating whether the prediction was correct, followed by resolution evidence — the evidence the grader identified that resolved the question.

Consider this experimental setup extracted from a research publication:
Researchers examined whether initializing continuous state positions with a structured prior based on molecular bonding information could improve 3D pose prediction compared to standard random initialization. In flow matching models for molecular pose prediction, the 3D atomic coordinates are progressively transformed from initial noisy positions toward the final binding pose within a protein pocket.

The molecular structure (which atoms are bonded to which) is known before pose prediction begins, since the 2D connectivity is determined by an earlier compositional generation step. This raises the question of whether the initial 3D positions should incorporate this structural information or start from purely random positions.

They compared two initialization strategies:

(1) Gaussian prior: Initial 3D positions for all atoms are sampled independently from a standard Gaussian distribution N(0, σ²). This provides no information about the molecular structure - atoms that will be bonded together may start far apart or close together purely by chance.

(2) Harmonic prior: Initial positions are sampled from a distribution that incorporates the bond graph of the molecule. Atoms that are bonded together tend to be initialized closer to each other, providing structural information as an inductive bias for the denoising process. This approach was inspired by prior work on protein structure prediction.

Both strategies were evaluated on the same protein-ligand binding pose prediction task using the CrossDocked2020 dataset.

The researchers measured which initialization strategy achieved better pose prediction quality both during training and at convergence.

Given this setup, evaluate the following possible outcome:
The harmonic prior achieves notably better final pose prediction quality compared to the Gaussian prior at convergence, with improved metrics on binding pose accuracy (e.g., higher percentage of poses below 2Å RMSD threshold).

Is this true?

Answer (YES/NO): NO